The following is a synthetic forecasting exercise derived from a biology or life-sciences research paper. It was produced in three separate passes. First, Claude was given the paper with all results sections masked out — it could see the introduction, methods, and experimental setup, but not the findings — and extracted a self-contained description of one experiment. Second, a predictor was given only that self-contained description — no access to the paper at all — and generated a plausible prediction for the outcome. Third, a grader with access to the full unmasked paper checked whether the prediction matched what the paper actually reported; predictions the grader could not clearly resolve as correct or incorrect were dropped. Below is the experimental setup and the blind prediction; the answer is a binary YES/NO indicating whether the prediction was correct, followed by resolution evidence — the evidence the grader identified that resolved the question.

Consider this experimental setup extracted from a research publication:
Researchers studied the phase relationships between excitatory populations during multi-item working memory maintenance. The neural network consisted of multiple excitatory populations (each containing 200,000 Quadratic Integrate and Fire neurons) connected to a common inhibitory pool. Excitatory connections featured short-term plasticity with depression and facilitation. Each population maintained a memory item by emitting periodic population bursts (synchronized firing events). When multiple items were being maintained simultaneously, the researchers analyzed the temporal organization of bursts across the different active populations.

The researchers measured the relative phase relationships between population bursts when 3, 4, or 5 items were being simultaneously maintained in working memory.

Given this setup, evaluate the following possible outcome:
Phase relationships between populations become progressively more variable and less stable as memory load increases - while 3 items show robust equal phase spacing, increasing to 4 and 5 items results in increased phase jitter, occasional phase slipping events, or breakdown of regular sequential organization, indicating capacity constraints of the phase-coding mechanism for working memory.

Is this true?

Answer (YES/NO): NO